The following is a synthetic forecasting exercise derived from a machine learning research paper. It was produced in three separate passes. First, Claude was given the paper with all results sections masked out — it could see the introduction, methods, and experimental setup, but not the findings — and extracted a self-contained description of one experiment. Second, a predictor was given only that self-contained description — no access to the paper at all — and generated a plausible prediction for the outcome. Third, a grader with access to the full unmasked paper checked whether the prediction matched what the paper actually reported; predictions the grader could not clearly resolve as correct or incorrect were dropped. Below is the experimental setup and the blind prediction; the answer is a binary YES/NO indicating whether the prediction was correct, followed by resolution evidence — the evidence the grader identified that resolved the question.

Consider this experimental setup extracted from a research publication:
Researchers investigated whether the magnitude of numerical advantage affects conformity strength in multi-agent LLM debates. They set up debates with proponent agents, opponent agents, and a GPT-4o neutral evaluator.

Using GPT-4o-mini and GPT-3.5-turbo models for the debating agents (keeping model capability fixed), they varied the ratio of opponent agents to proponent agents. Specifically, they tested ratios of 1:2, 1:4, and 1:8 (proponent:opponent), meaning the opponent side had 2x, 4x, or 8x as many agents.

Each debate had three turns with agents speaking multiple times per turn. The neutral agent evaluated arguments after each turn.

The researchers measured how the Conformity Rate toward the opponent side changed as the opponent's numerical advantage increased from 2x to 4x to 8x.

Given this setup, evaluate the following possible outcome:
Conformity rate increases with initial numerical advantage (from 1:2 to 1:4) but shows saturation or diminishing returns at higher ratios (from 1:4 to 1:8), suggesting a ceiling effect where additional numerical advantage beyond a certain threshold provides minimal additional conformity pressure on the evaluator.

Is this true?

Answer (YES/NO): NO